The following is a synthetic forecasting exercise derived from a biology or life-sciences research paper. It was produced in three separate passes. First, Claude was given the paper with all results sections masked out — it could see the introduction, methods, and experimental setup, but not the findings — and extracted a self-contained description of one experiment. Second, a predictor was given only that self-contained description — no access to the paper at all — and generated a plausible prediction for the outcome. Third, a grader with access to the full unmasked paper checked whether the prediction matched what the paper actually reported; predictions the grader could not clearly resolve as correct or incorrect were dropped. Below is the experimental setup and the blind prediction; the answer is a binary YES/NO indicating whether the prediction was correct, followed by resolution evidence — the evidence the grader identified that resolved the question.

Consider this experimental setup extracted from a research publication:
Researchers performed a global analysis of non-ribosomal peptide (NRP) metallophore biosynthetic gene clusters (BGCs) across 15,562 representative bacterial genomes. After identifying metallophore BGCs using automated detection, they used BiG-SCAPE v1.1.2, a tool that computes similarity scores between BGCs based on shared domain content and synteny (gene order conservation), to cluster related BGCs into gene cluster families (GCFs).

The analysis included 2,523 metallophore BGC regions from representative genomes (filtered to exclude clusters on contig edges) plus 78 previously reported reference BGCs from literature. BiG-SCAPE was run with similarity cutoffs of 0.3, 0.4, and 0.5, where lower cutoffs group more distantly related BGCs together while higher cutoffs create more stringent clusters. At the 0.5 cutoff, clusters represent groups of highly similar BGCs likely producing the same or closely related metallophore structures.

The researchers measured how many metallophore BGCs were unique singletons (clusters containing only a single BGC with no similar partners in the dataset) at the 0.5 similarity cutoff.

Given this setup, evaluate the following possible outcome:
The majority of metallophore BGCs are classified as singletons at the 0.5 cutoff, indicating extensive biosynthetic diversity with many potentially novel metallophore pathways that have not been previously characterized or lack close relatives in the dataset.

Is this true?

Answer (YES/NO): NO